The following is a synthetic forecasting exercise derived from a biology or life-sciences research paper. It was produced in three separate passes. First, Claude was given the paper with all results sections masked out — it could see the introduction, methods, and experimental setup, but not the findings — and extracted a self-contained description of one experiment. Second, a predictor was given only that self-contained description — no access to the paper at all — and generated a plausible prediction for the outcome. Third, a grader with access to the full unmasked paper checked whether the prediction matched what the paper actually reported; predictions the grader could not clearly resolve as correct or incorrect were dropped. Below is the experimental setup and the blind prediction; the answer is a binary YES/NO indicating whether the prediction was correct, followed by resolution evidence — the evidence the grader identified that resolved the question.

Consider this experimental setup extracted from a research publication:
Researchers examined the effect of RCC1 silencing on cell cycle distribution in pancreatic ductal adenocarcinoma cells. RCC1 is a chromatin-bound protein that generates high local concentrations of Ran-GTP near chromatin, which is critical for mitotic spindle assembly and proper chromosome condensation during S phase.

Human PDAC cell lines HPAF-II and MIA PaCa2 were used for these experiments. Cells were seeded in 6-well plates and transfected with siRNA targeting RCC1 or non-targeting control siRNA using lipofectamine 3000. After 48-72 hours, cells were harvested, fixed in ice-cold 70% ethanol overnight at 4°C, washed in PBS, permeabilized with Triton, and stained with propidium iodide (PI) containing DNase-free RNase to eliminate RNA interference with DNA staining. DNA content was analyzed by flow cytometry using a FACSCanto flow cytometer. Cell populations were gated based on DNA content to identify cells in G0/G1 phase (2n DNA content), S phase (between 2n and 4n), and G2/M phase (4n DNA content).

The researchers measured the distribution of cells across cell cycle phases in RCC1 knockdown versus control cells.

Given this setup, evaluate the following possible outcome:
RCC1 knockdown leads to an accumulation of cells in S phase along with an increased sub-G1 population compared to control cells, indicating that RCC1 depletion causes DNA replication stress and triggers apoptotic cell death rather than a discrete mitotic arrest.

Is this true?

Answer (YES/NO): NO